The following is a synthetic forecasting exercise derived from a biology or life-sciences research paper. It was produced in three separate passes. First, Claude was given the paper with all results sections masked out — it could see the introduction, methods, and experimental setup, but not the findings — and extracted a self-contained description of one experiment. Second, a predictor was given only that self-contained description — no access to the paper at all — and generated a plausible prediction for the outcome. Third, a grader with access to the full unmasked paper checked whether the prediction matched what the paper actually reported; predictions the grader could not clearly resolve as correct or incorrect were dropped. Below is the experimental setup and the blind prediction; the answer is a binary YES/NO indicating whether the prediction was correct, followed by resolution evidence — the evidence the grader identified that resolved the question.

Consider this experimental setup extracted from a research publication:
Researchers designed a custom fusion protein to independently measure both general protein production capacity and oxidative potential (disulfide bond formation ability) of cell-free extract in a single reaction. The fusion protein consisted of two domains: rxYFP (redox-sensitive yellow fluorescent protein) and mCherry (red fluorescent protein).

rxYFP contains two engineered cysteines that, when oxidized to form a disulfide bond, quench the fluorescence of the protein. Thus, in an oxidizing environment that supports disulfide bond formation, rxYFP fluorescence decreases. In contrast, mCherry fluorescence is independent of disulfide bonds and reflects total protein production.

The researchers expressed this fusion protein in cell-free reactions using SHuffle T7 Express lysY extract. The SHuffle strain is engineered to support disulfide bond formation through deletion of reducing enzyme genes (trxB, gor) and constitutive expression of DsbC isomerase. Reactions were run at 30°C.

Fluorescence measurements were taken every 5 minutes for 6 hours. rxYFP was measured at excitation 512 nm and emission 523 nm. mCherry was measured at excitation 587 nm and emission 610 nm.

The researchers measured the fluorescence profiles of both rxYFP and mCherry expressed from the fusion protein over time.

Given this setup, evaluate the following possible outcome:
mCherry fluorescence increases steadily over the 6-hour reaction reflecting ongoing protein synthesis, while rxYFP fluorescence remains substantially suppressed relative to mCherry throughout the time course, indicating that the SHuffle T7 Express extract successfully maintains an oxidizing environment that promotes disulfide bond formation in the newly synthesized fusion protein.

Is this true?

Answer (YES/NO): NO